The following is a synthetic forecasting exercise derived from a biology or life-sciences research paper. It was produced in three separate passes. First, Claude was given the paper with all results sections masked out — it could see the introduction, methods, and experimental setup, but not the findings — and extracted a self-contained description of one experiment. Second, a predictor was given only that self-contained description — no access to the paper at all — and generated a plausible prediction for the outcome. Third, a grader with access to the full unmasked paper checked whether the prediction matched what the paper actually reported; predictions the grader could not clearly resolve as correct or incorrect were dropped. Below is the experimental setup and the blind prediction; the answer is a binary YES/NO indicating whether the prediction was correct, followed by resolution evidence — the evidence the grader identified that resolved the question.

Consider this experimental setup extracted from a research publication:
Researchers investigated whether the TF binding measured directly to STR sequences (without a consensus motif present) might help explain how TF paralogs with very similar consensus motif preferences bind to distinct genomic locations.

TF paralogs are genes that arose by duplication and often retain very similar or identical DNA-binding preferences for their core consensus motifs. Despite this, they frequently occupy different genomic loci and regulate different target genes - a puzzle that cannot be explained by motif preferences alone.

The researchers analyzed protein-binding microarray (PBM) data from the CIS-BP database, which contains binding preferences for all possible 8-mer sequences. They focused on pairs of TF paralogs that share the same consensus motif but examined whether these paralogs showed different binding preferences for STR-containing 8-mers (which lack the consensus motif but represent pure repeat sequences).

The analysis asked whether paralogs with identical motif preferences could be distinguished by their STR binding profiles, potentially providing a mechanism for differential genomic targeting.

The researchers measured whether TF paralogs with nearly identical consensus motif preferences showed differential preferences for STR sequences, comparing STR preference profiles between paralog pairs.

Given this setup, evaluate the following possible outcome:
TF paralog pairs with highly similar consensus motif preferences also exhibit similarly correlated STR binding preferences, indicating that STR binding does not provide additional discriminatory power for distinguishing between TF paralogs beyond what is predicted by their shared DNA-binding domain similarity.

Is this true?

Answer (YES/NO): NO